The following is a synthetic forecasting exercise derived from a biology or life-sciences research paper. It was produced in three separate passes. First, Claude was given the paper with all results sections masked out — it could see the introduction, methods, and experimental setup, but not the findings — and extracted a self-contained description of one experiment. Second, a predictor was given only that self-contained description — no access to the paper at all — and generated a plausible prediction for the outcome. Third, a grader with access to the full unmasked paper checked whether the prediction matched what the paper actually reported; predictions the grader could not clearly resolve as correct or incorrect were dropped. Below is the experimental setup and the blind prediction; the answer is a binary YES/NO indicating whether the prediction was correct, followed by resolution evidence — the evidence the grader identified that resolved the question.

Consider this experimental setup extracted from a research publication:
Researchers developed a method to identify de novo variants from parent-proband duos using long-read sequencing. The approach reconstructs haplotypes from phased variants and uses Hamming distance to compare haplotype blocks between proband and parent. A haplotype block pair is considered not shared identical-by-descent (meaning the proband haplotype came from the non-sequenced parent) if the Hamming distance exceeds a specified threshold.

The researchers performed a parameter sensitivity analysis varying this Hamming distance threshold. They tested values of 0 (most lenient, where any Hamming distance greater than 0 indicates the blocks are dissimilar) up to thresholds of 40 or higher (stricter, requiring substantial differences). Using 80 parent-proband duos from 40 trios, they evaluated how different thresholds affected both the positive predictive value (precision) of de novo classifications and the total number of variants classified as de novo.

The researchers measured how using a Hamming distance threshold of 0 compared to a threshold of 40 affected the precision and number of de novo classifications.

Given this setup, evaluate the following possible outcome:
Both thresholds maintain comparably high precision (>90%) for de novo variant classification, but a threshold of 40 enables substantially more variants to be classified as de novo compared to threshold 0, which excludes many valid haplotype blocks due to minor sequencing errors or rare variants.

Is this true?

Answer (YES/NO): NO